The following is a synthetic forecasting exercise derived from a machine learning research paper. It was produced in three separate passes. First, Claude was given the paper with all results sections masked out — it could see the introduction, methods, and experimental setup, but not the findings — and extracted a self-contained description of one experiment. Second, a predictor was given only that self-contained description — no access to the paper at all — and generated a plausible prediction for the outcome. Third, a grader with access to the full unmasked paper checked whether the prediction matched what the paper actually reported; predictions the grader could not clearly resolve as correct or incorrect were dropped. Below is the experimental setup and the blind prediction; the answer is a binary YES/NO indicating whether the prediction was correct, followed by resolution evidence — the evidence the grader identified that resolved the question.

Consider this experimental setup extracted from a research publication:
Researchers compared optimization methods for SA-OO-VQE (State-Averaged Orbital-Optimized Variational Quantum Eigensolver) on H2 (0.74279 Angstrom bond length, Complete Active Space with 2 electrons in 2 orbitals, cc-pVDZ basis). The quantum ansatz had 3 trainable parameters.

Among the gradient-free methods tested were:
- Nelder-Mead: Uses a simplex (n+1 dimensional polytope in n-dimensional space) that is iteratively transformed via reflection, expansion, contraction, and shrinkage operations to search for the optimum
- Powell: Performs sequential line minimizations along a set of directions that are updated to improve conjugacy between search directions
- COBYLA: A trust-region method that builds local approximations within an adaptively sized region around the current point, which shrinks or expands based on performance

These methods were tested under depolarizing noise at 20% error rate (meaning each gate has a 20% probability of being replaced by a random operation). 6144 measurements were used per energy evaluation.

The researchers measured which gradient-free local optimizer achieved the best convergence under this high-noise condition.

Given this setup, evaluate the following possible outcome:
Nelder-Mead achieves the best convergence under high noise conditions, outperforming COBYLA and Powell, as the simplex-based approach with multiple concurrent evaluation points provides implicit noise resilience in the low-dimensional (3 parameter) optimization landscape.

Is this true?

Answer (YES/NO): YES